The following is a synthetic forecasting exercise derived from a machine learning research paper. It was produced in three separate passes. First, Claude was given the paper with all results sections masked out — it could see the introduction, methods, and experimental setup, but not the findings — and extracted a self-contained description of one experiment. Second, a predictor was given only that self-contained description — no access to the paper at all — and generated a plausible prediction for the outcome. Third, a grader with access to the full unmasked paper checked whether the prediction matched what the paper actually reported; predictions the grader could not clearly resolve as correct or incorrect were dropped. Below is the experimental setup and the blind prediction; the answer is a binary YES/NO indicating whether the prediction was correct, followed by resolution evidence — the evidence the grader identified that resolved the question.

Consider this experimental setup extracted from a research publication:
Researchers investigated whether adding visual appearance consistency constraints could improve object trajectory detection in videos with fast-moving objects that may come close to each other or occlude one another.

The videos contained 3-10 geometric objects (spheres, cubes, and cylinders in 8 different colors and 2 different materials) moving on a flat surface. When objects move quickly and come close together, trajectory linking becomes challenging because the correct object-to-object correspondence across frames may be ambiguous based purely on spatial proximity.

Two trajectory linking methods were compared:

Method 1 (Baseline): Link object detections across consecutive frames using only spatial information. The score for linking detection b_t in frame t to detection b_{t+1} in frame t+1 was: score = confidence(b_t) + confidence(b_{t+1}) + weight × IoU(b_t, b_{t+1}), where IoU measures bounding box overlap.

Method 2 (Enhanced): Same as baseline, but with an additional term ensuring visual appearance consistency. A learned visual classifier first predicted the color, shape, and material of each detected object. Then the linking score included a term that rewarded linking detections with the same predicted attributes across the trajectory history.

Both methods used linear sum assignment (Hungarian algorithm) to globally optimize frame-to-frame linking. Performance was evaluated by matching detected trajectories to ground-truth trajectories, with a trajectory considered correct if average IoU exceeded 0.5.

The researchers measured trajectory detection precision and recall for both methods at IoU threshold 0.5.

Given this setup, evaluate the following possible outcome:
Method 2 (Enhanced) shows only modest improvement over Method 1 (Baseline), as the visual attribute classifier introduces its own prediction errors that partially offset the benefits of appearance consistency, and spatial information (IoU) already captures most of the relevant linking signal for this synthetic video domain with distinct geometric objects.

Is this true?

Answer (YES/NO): YES